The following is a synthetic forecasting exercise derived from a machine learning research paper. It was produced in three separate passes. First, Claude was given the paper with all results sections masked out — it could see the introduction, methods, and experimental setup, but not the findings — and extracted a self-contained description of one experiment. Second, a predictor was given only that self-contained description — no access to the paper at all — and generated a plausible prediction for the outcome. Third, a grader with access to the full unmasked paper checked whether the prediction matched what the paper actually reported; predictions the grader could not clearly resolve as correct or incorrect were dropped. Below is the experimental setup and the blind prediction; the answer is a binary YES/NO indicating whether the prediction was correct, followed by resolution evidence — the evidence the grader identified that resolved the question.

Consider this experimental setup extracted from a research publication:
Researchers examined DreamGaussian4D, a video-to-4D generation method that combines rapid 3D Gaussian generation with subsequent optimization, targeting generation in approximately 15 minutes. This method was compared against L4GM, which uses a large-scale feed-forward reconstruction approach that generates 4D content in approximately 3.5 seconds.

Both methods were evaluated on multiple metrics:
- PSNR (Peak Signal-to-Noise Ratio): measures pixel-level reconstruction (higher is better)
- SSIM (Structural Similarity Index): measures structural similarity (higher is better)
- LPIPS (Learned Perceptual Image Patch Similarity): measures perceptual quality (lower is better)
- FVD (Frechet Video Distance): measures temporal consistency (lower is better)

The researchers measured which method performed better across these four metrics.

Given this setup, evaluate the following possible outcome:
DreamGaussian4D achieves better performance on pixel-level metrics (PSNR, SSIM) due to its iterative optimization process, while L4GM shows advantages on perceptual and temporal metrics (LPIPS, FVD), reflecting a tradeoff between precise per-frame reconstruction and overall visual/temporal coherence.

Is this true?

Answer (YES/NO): NO